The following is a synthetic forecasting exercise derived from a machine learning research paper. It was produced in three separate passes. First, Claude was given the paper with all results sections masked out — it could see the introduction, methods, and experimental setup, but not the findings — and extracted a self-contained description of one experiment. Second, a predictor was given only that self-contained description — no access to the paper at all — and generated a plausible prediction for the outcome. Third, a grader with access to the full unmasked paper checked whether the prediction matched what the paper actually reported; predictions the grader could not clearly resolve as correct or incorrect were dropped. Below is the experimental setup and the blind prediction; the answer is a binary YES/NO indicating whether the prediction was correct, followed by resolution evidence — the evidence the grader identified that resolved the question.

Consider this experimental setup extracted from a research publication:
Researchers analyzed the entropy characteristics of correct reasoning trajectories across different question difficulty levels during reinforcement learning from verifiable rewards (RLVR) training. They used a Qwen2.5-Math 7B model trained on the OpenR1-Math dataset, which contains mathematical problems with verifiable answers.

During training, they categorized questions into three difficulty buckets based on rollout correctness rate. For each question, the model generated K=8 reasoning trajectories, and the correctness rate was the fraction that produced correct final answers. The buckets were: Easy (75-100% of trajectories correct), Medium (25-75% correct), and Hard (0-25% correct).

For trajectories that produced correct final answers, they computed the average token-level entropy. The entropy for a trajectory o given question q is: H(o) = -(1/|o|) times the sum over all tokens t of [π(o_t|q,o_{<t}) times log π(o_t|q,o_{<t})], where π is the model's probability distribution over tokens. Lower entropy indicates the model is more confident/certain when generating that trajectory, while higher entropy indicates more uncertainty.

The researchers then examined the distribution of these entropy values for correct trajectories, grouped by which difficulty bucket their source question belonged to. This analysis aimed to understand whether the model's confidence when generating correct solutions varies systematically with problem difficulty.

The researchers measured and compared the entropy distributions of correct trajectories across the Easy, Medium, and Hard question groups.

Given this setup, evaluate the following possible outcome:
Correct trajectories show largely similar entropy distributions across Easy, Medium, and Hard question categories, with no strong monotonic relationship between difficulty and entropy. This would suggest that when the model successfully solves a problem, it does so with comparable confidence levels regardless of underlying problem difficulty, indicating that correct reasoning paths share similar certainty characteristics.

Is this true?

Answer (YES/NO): NO